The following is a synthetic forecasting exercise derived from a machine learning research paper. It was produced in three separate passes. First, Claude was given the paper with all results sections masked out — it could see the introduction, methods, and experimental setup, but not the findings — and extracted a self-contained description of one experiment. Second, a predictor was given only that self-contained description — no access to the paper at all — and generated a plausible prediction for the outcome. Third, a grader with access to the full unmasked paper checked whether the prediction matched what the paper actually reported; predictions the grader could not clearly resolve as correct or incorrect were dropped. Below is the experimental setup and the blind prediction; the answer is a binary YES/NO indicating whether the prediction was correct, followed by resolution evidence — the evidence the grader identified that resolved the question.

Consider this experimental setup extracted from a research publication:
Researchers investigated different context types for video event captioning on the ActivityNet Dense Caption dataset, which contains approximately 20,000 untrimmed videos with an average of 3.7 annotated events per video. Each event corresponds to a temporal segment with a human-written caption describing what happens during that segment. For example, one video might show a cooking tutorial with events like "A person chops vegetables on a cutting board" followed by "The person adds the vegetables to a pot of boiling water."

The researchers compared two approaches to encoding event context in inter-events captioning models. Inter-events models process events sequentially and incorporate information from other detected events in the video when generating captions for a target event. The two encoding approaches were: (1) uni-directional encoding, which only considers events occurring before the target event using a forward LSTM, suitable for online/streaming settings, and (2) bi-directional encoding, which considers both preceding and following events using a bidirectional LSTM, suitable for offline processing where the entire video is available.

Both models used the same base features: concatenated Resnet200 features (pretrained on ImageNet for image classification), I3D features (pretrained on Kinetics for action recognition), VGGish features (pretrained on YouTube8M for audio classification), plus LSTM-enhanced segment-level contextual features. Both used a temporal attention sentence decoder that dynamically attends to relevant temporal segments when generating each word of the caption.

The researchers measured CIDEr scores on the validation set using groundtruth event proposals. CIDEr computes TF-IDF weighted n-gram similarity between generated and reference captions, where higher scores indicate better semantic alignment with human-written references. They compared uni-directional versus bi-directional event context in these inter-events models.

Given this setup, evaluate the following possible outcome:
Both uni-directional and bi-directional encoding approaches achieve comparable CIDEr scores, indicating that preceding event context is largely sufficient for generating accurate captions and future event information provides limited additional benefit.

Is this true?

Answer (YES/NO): NO